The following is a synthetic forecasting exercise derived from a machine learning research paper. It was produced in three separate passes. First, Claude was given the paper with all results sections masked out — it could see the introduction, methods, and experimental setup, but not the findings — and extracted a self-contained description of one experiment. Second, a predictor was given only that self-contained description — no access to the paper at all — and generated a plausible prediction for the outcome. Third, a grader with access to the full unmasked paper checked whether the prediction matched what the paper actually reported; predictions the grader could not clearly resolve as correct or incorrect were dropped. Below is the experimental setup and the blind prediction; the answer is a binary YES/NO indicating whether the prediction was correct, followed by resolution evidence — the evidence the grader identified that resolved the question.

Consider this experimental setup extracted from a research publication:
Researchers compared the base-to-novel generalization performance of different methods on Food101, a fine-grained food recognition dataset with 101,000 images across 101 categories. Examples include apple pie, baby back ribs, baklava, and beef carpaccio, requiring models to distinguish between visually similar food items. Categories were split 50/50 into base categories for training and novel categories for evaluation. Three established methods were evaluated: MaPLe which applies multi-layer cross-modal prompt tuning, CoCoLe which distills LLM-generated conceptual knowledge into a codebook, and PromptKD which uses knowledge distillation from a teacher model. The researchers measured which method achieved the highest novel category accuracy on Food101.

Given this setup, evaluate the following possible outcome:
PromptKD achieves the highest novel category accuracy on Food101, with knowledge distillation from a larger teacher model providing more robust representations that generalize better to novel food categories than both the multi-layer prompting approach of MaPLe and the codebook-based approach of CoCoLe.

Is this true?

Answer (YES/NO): NO